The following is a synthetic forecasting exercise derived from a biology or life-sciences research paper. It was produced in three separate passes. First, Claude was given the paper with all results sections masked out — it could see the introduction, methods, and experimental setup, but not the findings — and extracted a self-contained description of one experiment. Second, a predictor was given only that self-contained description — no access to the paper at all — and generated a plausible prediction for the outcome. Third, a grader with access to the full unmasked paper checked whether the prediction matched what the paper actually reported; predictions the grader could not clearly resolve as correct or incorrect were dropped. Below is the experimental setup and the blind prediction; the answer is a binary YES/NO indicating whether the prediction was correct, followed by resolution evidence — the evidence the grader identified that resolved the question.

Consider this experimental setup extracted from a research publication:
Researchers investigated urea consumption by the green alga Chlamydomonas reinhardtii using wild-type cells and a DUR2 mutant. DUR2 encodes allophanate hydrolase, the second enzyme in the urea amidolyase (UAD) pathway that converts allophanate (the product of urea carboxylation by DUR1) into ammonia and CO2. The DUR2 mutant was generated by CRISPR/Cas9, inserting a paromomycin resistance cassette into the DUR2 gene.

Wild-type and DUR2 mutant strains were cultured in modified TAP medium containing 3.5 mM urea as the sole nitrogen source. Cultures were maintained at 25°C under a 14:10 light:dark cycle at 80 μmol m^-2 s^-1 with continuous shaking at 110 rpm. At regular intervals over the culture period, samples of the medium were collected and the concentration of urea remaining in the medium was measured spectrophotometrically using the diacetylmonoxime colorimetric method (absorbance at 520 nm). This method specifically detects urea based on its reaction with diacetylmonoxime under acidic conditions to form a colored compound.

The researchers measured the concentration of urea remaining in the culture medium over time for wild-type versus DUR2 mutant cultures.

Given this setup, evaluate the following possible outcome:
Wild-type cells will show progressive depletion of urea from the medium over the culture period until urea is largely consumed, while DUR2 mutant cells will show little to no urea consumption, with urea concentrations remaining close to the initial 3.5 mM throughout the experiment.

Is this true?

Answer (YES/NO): YES